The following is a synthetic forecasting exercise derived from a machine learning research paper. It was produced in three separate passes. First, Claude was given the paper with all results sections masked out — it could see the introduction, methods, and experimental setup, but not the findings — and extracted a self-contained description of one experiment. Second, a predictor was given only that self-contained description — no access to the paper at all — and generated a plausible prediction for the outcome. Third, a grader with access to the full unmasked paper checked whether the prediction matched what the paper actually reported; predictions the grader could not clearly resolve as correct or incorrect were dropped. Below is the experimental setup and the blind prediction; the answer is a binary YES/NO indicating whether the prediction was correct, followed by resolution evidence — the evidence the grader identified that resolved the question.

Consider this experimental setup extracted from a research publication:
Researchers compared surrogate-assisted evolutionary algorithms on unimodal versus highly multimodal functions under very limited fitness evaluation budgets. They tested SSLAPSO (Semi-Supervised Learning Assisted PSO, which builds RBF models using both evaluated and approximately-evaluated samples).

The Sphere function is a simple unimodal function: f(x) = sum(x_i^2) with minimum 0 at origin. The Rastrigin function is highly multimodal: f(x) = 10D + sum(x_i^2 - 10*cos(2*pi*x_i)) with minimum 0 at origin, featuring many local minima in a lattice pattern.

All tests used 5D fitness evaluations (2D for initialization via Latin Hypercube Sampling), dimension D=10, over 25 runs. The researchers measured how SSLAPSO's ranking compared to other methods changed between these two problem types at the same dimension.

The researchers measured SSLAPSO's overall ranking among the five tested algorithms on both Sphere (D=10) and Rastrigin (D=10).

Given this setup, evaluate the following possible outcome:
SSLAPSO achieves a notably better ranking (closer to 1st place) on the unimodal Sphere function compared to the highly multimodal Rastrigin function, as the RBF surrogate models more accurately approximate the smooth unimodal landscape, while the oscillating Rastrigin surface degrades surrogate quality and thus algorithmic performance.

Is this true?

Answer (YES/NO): NO